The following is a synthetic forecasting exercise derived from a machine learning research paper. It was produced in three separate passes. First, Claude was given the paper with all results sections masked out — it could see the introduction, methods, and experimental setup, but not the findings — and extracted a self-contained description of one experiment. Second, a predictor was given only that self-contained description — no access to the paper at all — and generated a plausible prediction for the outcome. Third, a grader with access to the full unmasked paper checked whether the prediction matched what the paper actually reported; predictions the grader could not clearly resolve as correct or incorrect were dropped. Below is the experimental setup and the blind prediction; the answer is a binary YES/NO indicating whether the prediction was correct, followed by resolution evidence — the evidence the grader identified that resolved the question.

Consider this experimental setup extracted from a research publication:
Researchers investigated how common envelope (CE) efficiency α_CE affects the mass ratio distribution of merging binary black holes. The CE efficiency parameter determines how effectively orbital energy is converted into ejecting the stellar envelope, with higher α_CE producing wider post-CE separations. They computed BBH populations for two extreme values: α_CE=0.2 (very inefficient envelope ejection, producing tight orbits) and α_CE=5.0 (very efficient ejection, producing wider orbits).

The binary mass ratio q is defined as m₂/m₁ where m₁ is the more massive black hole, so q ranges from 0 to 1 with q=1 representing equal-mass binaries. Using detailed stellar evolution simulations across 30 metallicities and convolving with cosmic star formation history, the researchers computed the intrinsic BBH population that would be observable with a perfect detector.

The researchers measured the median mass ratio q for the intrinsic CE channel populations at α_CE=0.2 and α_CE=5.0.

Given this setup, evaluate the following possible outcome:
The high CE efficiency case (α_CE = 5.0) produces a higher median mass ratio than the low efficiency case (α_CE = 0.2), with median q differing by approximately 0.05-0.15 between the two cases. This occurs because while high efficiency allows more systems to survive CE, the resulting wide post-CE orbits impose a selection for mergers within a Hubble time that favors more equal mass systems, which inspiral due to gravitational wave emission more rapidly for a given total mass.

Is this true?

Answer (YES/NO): NO